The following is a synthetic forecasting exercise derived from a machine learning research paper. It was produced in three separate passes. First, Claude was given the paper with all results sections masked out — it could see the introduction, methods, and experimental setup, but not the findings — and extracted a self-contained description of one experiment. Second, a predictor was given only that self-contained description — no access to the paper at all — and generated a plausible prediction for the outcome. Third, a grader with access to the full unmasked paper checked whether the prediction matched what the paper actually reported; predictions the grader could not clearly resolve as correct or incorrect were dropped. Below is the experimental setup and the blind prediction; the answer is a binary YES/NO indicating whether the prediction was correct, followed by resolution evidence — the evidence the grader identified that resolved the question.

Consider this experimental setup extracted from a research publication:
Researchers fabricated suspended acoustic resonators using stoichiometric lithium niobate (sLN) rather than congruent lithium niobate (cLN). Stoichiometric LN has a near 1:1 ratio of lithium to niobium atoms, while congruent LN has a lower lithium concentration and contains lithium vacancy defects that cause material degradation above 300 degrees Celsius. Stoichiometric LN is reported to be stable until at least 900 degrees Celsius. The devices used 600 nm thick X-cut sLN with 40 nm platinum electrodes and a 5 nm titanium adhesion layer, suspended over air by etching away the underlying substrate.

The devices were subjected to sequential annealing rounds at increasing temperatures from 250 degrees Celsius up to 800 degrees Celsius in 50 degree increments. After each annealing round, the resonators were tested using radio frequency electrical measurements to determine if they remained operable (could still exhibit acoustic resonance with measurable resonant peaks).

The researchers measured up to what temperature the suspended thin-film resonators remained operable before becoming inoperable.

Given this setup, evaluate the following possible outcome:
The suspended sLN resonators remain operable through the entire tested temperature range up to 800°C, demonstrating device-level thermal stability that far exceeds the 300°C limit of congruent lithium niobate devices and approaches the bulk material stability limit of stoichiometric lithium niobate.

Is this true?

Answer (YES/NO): NO